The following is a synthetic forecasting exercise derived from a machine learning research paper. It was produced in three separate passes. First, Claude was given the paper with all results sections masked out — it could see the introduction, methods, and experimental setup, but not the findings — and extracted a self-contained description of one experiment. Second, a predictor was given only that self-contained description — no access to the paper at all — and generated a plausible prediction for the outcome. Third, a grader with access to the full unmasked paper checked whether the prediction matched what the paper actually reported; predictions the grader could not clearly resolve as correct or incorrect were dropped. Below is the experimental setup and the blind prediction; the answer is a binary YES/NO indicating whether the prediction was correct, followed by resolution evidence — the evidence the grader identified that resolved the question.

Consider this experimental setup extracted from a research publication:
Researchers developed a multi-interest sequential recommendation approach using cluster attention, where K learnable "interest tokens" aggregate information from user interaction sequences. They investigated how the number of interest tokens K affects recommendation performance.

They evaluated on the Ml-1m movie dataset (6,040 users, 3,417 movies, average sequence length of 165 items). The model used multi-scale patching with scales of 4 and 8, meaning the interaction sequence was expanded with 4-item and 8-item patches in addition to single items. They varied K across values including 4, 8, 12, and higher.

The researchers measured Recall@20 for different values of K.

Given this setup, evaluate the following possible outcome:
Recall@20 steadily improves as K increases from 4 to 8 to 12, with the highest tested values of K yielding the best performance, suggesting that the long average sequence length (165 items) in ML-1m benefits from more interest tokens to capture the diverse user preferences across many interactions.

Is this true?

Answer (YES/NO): NO